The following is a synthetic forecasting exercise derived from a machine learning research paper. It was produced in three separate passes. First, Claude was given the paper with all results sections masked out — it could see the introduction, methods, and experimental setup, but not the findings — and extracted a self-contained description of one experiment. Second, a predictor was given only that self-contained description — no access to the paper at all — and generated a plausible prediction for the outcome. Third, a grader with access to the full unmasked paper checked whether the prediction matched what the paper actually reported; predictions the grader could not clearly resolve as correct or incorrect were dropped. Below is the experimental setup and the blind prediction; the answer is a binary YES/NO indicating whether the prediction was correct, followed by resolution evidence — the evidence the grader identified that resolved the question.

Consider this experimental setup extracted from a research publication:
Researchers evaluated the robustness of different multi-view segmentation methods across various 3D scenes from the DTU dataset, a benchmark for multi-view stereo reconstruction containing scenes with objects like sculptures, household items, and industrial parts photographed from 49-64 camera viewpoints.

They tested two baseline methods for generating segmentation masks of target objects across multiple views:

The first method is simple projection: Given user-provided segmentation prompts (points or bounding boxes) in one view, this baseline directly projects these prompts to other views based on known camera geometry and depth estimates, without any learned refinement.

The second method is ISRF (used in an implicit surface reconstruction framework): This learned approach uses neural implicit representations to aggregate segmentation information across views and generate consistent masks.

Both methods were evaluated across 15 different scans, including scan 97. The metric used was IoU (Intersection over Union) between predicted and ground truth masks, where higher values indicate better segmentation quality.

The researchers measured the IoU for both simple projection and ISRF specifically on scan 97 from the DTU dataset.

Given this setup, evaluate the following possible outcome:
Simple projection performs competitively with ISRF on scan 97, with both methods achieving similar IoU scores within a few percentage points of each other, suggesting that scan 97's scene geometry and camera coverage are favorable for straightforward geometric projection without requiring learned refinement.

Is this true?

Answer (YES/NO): NO